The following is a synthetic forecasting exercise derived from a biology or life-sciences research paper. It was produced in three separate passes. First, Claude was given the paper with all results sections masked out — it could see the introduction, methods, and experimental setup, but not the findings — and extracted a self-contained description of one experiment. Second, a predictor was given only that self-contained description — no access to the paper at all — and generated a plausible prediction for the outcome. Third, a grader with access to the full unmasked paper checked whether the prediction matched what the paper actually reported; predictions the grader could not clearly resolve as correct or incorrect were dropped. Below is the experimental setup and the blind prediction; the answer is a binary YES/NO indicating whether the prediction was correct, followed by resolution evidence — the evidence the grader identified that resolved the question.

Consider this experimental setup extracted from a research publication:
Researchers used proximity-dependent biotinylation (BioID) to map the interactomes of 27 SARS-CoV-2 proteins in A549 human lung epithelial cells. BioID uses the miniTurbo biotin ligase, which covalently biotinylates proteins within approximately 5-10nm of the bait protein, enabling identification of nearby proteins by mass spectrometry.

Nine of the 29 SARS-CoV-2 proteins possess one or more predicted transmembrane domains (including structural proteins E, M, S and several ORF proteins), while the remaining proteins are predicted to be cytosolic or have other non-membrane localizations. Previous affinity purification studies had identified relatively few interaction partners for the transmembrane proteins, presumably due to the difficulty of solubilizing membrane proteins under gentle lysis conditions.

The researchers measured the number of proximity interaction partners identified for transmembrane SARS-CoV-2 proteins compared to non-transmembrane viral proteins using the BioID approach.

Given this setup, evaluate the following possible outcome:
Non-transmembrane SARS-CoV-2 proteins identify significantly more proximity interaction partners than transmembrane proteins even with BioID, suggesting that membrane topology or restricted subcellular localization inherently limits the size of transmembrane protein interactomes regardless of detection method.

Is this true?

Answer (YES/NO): NO